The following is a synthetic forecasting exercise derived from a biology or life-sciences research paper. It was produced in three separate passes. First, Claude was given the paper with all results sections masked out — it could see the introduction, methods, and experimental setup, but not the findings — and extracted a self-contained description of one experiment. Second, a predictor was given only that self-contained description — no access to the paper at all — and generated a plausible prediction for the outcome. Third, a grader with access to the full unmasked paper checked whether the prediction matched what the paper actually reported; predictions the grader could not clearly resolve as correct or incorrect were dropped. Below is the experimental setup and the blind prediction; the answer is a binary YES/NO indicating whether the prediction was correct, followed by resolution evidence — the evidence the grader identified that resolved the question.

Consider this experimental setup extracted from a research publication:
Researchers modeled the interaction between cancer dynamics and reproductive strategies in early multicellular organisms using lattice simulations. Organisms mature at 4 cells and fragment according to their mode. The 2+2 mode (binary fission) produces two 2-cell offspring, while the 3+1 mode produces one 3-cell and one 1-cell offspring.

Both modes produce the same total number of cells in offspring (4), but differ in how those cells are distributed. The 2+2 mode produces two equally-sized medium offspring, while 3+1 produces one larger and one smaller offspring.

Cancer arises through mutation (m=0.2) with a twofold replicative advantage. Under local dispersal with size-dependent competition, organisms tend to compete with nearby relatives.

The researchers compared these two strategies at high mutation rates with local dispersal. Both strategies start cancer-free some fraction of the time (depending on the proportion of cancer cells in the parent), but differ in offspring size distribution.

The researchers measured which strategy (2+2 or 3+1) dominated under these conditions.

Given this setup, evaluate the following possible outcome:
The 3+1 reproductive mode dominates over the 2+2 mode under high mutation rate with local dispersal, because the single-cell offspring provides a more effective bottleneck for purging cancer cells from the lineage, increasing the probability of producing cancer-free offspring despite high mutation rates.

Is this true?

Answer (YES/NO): NO